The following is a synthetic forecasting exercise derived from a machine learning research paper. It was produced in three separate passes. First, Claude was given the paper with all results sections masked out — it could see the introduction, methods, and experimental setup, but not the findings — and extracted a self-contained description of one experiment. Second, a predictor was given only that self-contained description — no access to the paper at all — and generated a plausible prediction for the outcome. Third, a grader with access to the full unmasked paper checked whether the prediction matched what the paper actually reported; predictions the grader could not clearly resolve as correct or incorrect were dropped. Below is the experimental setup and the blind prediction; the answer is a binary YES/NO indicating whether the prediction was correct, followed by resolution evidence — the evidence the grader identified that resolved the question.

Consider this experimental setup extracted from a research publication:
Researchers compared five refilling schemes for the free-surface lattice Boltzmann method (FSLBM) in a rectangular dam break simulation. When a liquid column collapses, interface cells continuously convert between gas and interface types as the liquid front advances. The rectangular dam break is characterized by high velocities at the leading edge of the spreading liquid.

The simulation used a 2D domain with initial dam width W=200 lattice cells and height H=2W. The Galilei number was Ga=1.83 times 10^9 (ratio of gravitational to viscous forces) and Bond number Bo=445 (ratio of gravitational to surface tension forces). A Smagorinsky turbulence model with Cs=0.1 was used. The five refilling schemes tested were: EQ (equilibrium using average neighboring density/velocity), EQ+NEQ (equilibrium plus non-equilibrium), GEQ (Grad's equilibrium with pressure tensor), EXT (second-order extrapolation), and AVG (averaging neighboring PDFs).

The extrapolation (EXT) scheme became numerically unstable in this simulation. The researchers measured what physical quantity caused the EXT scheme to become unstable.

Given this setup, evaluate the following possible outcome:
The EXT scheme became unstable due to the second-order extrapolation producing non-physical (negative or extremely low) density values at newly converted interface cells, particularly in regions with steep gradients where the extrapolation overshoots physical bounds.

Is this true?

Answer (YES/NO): NO